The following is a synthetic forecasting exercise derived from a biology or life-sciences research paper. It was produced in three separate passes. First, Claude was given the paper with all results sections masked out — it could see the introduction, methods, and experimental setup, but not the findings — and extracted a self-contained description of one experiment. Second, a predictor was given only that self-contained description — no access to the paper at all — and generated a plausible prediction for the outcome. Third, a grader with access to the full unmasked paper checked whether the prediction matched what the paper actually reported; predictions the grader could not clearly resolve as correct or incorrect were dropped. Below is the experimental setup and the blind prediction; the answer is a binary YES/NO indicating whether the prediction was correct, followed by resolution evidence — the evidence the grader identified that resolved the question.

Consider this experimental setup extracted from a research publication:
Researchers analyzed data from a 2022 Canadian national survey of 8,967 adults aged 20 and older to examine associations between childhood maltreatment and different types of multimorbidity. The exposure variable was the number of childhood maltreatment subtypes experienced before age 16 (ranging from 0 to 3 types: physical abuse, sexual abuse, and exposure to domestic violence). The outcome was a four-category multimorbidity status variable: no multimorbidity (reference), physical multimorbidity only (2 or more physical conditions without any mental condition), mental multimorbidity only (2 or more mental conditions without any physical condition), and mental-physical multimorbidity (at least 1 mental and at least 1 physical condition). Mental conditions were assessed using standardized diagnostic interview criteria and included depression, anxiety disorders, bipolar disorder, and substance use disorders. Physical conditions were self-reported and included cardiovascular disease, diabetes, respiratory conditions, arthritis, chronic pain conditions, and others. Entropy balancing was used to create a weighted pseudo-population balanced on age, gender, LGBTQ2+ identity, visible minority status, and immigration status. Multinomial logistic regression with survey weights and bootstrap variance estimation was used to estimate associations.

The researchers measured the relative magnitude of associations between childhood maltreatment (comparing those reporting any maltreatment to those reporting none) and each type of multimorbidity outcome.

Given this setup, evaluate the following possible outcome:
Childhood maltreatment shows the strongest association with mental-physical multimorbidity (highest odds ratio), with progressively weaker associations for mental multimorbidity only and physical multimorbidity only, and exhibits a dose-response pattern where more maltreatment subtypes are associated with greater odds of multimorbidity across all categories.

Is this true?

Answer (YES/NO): YES